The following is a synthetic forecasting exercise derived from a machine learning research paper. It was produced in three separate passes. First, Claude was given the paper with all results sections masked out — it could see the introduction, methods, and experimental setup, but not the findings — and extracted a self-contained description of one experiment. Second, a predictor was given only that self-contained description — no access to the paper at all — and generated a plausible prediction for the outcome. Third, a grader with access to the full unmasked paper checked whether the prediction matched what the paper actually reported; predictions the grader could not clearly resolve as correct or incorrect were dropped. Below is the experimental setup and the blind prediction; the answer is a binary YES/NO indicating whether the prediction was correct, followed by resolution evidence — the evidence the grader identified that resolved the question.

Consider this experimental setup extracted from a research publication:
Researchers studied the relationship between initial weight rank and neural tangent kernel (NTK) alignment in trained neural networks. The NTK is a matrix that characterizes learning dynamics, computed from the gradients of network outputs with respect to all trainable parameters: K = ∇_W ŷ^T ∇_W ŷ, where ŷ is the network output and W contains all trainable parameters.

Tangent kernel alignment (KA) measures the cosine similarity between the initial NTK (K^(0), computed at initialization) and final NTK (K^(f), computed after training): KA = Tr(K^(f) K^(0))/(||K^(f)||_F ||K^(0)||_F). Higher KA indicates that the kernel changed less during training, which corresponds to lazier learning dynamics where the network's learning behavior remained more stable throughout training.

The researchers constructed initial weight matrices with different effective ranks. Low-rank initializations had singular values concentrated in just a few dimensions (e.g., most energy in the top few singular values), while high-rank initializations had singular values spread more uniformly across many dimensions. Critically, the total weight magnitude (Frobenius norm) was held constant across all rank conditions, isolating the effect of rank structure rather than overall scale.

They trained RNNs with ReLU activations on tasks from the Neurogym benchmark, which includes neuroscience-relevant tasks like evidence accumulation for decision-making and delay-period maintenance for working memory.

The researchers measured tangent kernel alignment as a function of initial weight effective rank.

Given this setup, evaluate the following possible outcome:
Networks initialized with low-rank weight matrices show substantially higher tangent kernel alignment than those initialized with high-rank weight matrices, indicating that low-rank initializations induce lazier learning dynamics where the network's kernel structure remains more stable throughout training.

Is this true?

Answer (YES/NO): NO